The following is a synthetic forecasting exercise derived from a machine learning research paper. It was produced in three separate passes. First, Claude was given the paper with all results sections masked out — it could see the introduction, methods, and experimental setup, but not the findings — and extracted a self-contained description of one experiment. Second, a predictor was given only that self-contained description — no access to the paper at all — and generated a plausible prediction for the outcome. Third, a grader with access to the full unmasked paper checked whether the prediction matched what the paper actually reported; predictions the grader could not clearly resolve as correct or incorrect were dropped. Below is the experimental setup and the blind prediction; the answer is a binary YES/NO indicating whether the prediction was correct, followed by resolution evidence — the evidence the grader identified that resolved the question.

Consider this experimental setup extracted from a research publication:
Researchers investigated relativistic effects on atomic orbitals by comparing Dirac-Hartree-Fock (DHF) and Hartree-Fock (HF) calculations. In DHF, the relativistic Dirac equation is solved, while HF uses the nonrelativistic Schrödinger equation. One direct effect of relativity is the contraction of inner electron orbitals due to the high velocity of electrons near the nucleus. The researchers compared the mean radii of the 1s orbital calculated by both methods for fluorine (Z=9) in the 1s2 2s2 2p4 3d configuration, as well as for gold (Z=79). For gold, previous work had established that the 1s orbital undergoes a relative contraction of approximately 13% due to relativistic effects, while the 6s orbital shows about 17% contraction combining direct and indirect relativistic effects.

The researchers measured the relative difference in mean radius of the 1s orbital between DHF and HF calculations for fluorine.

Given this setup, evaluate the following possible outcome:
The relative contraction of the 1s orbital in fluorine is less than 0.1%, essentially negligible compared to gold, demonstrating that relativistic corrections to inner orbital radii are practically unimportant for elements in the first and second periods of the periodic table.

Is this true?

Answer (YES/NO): NO